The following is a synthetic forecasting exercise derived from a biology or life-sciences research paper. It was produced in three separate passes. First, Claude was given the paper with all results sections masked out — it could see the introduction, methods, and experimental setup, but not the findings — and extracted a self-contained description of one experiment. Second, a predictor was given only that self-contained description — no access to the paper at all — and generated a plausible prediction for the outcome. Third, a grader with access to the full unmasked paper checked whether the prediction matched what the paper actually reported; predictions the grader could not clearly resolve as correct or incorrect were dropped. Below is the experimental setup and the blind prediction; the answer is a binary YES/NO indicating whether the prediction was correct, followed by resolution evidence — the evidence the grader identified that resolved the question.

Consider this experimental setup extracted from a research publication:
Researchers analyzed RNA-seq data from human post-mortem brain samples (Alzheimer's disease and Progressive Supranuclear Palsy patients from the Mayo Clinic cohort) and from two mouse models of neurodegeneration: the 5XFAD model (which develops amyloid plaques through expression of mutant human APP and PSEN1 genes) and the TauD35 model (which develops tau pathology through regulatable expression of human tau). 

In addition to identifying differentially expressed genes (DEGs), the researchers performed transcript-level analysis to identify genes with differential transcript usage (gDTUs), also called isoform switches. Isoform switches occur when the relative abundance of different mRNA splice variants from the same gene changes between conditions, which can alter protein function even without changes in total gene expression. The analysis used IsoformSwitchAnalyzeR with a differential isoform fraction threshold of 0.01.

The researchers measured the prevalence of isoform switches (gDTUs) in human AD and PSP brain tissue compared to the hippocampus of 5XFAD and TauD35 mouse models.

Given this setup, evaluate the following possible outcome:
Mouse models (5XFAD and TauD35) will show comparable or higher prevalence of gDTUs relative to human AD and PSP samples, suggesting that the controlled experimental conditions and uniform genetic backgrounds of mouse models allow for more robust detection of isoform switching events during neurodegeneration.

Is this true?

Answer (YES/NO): NO